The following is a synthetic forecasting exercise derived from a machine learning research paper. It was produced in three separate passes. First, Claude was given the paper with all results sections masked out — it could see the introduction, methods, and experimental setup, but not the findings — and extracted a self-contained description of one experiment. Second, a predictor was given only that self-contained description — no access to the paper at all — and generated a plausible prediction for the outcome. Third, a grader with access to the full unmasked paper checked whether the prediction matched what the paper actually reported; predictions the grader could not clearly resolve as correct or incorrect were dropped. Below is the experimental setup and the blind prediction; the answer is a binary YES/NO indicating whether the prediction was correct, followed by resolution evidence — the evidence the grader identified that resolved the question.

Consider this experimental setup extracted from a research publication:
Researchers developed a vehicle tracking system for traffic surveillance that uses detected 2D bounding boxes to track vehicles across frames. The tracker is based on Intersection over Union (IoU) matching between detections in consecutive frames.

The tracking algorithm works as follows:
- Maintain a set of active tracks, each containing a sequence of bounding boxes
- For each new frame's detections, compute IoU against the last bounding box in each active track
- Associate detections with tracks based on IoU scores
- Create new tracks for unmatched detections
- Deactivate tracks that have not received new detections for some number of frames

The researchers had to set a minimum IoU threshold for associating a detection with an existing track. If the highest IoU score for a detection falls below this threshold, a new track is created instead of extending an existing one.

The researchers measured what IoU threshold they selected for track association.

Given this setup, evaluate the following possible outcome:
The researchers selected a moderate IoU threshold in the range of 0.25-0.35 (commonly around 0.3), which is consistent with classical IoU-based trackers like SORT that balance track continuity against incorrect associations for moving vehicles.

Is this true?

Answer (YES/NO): NO